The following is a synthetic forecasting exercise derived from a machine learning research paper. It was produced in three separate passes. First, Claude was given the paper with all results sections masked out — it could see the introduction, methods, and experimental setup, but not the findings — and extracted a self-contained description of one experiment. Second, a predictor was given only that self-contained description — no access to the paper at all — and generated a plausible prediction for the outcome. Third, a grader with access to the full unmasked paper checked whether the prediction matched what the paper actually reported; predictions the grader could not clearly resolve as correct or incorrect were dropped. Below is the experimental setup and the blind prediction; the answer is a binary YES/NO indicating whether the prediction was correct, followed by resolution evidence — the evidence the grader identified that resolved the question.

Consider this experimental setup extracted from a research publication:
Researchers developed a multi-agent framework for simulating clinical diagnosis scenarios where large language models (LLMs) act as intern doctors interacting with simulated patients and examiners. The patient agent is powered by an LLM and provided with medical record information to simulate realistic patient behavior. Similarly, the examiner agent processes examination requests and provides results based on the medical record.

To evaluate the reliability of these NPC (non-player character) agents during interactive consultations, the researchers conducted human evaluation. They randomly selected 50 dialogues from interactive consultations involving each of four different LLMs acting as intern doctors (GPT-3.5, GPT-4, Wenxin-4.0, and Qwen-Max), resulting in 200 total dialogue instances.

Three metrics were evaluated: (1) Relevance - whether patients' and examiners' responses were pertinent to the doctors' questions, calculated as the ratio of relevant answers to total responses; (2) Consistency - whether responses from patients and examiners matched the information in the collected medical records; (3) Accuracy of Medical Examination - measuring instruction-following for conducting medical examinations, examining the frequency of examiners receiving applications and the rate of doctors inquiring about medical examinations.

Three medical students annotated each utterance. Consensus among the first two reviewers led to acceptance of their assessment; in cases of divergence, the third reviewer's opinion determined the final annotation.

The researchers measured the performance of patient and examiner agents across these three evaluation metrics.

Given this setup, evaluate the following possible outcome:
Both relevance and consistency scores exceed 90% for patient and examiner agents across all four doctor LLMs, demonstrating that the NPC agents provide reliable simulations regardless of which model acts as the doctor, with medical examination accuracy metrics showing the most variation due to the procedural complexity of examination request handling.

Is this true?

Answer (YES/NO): NO